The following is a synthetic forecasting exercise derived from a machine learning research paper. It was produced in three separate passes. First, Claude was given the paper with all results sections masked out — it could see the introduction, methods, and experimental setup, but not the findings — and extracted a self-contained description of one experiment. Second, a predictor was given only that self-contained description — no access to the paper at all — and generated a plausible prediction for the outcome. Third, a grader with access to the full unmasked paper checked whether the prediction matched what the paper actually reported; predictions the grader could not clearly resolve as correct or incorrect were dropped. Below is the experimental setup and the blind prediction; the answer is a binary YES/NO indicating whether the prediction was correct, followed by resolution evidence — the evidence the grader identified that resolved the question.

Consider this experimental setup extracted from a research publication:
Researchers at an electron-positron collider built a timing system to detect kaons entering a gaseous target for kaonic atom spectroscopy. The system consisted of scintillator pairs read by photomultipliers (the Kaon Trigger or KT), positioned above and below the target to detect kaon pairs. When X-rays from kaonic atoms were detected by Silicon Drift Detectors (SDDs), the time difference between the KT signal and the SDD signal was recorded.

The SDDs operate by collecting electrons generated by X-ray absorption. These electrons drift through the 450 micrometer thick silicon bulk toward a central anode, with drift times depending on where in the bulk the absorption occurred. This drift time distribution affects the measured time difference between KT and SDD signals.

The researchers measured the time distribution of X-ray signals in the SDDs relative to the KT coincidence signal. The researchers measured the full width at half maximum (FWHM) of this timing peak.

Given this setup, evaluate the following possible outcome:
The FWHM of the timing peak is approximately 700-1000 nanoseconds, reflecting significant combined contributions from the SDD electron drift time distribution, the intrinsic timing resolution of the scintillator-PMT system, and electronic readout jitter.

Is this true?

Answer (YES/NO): NO